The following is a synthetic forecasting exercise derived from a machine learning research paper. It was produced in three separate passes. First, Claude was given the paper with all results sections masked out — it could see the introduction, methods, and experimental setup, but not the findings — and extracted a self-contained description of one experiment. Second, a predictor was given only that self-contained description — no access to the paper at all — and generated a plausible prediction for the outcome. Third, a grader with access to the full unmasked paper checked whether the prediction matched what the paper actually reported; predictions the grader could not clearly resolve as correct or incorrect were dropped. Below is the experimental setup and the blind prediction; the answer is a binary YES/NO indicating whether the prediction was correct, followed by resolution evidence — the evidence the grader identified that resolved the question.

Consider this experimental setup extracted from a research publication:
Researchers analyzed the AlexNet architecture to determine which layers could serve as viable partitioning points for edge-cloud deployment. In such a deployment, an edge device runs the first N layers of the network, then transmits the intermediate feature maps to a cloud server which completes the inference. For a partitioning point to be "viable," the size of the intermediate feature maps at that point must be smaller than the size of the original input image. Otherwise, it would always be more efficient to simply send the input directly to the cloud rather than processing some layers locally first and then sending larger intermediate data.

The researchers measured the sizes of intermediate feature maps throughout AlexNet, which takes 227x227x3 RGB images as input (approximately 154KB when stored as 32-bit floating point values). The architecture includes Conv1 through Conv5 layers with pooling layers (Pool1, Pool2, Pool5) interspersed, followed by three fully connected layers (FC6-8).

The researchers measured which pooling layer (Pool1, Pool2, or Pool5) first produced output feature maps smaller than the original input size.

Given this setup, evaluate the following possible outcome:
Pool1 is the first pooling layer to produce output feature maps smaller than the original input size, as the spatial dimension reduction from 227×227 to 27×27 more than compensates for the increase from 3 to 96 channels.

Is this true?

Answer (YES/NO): NO